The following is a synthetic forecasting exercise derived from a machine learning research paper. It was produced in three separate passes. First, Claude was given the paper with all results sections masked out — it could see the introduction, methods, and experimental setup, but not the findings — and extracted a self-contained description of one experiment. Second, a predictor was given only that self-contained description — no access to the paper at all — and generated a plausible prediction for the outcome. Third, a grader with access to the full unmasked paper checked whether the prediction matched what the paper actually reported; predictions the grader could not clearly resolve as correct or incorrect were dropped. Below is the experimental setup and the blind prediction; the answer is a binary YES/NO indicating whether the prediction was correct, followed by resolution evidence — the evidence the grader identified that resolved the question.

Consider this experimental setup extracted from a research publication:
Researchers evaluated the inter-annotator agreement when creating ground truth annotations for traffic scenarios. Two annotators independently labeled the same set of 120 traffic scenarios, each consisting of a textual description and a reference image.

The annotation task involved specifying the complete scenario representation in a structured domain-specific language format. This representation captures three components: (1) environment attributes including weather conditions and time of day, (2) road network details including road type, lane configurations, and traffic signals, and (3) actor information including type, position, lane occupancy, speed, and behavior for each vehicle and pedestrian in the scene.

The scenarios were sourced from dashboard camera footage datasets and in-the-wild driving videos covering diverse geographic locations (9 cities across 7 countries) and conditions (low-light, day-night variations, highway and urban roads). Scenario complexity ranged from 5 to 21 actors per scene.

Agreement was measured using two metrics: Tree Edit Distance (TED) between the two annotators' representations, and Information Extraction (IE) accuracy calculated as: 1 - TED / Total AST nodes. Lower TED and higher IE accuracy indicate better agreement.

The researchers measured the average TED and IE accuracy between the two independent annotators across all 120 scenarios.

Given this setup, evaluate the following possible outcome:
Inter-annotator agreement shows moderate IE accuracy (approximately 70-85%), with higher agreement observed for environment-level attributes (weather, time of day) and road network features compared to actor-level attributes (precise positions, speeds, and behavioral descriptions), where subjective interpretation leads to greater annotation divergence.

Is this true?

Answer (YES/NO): NO